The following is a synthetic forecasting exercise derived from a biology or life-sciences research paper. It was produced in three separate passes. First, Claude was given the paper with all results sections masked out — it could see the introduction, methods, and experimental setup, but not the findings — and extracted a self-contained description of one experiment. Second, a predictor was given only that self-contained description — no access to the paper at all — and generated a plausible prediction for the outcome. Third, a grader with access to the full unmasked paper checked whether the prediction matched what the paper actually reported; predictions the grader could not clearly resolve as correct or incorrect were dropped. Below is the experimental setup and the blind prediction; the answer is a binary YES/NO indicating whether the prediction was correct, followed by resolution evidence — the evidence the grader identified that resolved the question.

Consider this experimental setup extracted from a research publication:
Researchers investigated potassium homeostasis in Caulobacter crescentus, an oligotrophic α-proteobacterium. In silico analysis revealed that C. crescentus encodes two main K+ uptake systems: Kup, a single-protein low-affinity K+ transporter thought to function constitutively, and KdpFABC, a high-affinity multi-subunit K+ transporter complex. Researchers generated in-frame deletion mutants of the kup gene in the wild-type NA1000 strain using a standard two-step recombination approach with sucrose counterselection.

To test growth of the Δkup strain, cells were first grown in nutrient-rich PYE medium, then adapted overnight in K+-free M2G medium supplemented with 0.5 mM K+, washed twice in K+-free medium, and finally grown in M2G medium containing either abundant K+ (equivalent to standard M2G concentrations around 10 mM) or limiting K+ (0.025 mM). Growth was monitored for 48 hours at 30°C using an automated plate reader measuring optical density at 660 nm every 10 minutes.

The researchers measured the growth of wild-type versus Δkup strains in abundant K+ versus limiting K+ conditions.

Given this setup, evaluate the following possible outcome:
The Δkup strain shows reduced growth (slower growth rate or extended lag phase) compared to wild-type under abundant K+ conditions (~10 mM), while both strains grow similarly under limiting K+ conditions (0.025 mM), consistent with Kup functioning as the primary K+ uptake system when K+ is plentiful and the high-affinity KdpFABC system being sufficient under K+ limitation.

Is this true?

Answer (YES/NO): NO